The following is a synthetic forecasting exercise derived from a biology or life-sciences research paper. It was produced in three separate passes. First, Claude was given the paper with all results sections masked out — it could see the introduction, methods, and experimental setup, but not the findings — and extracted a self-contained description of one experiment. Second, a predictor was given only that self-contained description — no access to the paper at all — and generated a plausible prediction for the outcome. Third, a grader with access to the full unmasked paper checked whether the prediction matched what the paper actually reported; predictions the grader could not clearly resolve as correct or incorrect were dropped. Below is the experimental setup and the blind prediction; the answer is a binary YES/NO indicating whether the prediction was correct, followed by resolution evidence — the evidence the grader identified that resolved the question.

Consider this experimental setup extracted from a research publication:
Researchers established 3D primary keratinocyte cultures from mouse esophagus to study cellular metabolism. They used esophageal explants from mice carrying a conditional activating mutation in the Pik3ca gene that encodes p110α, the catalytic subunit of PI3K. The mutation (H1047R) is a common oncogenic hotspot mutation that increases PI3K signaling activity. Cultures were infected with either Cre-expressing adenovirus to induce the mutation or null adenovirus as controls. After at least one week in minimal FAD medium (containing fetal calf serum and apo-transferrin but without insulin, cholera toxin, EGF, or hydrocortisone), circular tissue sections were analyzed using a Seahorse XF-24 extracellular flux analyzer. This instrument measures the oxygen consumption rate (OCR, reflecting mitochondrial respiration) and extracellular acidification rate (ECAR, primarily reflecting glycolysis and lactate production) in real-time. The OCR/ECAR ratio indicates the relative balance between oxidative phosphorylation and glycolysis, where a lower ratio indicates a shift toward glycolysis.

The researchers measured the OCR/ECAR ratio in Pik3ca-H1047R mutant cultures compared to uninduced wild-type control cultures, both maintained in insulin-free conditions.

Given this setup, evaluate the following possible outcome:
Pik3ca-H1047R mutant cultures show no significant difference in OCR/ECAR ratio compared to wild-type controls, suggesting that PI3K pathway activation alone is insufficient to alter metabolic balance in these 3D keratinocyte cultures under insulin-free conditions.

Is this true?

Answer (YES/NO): NO